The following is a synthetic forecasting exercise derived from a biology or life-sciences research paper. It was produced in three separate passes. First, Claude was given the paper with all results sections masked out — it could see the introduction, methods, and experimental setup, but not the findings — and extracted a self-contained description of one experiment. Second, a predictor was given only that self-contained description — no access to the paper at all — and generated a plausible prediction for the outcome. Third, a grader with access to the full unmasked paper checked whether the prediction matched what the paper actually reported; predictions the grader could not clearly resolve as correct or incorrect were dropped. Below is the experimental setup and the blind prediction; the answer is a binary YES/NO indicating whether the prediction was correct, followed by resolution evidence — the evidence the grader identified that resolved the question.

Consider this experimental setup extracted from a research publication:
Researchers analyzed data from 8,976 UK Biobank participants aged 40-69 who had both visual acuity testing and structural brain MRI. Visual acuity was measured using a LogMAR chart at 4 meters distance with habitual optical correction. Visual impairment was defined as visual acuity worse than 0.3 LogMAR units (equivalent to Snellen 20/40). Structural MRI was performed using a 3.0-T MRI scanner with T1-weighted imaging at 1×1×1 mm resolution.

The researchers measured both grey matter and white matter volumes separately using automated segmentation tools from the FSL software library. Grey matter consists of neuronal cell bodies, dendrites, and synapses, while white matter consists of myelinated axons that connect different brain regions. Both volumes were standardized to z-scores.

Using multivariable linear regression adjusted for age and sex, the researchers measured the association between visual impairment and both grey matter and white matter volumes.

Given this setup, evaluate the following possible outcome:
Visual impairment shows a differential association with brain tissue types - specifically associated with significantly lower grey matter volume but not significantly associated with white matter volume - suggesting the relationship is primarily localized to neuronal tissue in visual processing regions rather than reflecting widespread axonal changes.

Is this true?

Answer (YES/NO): NO